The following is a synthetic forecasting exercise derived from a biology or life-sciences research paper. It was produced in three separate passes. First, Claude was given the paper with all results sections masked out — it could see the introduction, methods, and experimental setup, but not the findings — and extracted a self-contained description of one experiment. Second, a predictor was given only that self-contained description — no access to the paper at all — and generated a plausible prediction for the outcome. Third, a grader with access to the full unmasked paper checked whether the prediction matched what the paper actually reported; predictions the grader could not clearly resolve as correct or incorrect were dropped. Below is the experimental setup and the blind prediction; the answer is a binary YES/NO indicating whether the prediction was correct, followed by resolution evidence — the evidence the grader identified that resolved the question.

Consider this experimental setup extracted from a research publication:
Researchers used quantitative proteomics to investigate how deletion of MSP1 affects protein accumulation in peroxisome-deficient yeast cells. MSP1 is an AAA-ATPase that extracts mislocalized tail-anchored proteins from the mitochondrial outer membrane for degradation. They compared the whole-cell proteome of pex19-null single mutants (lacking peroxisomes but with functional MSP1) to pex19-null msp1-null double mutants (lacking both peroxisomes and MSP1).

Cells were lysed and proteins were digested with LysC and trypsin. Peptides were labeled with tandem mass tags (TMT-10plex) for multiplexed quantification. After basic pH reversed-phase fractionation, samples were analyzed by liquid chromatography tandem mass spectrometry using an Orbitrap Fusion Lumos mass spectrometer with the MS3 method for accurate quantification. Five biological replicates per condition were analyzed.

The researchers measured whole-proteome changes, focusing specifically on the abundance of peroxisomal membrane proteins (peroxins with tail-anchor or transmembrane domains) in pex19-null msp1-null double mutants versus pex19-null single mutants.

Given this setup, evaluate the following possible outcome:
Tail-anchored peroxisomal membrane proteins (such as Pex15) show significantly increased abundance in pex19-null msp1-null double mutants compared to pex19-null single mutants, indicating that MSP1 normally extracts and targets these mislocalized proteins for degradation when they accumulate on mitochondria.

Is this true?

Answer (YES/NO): NO